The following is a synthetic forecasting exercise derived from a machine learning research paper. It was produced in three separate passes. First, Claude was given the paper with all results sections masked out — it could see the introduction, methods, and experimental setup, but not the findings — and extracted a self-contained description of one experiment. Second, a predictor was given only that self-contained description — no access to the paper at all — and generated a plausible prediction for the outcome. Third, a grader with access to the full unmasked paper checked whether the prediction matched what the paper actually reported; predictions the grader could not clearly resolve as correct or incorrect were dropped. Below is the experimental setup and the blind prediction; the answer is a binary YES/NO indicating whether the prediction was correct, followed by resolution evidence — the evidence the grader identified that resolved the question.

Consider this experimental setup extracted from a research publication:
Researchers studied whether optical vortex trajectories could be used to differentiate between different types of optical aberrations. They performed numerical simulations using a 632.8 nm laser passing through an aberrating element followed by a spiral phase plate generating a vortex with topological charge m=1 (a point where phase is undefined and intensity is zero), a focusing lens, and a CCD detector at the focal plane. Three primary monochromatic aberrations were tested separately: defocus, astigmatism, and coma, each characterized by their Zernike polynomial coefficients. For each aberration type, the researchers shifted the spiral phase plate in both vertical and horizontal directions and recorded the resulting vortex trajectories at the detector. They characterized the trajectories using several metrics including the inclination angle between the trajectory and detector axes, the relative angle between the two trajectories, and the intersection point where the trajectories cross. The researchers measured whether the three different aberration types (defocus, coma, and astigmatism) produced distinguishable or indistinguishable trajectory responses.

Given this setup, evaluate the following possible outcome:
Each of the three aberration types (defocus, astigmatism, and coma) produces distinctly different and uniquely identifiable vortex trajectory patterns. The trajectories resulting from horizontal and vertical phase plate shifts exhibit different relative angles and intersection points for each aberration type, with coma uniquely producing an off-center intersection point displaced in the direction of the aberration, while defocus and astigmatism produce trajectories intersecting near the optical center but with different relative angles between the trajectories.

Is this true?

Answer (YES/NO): YES